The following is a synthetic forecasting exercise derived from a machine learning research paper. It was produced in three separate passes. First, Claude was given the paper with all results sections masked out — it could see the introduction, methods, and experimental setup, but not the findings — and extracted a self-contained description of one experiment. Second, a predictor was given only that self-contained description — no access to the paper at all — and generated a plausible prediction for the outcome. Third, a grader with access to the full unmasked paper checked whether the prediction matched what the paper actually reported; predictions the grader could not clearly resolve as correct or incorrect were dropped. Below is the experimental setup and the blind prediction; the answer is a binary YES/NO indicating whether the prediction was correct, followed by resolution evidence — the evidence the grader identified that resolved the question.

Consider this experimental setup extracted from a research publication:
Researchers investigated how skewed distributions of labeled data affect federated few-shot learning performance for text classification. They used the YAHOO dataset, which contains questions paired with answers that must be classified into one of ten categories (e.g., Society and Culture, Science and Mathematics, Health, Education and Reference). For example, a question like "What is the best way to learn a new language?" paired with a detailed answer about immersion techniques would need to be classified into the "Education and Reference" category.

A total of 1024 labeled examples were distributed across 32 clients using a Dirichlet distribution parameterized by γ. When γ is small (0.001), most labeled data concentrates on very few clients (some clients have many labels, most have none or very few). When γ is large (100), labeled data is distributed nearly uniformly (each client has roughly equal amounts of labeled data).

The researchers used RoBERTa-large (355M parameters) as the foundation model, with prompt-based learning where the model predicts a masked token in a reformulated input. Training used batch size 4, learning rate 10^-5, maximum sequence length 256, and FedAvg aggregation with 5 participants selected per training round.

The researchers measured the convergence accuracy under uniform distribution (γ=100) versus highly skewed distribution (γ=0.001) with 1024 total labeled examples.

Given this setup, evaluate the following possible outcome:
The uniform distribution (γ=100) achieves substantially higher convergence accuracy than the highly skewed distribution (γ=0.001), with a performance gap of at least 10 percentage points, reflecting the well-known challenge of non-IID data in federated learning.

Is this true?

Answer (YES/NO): YES